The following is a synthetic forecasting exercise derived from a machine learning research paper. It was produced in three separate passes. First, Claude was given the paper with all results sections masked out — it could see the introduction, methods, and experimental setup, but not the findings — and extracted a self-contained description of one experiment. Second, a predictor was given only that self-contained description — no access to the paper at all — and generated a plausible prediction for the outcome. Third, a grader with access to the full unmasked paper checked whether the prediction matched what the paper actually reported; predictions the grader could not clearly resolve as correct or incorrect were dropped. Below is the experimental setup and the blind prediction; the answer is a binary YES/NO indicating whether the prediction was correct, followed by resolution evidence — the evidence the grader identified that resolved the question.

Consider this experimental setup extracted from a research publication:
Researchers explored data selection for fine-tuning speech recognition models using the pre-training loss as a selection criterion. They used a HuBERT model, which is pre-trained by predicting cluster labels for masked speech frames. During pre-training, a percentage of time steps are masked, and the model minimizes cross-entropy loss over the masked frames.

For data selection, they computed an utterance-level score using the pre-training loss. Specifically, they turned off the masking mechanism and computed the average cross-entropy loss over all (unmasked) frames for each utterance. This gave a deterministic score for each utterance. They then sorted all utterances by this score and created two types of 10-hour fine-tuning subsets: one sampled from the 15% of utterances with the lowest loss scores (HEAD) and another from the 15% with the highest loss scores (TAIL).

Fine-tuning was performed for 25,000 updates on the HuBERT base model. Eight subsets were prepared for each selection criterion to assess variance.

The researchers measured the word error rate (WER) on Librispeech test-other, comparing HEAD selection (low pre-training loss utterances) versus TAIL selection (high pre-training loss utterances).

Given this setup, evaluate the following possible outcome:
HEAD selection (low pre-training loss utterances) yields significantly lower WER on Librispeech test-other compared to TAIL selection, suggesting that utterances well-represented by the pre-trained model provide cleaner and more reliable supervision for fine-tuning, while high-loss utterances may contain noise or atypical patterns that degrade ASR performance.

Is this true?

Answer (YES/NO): NO